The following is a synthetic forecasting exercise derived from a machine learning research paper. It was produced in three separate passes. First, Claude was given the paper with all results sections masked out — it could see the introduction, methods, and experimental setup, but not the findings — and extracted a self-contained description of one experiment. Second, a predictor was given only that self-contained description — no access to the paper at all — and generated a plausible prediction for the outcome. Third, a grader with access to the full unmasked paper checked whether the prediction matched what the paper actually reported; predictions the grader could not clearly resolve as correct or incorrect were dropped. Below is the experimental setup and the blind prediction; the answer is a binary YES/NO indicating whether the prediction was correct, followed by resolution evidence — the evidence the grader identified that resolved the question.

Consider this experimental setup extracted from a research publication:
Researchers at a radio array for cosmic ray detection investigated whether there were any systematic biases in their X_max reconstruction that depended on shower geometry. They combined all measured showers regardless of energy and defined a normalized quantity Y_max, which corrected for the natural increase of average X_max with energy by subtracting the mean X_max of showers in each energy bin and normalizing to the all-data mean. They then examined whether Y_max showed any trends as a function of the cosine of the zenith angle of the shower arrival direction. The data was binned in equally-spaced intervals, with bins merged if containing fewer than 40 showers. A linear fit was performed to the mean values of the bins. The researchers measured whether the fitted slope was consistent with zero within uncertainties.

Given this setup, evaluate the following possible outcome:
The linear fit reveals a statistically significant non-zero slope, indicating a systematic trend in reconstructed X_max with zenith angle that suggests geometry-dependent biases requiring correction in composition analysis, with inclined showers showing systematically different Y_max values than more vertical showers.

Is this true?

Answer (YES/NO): NO